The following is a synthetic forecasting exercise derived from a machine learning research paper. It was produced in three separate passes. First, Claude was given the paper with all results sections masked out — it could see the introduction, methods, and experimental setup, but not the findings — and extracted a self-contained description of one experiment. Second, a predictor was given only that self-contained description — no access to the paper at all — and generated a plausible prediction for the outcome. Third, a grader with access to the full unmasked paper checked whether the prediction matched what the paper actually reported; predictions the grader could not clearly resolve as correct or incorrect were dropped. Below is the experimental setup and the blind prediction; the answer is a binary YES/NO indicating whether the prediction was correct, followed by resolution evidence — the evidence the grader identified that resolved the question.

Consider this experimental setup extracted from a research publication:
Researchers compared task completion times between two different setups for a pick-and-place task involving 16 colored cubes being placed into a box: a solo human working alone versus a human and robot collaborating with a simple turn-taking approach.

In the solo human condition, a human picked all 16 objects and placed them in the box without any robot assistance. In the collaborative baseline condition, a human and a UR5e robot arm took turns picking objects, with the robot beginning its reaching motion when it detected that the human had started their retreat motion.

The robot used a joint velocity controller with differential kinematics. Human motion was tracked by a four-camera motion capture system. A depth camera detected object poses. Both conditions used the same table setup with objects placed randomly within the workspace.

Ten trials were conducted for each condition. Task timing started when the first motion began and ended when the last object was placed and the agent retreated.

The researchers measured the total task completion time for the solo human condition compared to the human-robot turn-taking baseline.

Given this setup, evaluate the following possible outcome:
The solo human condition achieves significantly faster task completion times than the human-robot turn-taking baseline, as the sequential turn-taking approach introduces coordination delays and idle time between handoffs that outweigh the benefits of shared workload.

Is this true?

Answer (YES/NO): NO